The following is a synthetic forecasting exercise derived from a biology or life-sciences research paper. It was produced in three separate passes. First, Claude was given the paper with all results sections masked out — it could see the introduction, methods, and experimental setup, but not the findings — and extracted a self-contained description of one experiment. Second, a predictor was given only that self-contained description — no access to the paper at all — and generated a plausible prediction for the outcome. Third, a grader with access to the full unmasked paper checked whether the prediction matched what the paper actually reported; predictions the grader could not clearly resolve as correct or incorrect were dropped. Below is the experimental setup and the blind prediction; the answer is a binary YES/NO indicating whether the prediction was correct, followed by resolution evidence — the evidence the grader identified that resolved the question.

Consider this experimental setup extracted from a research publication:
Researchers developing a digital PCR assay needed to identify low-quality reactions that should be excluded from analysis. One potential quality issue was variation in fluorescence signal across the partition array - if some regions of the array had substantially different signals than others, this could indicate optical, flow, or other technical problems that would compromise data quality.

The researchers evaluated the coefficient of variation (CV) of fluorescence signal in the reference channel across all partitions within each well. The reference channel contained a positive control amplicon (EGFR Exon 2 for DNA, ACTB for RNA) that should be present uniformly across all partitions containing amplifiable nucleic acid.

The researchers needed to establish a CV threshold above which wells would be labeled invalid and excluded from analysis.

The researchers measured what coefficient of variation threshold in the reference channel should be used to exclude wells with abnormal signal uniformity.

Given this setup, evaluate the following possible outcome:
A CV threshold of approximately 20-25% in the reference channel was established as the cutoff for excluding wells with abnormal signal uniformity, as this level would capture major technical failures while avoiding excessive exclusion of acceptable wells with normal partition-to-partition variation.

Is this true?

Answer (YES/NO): NO